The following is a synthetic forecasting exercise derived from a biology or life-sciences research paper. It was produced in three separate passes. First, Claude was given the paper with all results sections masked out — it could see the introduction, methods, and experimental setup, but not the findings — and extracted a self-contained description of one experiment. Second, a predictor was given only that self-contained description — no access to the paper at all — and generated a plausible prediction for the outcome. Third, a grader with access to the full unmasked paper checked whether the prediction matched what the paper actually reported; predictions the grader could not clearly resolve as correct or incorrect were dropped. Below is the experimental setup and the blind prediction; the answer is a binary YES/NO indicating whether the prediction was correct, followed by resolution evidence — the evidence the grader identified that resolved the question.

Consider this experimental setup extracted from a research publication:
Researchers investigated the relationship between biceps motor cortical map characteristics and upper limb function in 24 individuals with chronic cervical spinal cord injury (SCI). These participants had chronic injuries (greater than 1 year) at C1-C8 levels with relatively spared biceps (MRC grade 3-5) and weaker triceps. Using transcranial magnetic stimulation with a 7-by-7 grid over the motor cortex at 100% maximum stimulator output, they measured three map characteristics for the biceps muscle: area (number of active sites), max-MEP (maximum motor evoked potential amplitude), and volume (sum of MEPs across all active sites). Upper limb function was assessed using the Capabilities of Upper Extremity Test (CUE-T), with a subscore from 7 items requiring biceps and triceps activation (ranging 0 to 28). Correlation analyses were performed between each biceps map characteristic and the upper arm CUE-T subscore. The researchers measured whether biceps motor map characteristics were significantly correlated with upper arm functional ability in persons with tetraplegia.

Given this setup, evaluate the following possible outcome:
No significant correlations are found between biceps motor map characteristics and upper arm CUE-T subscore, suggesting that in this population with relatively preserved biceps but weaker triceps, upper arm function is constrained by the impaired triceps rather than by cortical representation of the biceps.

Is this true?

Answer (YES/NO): NO